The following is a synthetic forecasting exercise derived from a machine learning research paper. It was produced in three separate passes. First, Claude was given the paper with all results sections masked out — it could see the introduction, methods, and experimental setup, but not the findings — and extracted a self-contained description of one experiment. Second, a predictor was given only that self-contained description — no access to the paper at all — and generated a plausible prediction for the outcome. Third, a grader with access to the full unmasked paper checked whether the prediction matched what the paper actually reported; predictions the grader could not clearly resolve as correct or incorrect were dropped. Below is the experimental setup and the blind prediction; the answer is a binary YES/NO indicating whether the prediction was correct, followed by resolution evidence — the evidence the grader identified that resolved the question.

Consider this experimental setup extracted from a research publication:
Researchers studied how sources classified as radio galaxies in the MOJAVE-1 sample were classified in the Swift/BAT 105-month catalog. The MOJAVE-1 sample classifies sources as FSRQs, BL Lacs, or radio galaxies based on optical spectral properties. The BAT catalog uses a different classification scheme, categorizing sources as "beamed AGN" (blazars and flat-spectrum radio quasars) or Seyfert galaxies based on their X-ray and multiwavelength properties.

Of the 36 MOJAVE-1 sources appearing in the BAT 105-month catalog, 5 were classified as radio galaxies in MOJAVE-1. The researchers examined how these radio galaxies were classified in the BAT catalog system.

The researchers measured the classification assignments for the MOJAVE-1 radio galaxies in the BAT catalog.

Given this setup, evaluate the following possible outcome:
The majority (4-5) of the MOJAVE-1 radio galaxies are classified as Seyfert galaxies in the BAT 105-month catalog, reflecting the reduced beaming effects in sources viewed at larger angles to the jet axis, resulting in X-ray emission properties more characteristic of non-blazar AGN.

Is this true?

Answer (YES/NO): NO